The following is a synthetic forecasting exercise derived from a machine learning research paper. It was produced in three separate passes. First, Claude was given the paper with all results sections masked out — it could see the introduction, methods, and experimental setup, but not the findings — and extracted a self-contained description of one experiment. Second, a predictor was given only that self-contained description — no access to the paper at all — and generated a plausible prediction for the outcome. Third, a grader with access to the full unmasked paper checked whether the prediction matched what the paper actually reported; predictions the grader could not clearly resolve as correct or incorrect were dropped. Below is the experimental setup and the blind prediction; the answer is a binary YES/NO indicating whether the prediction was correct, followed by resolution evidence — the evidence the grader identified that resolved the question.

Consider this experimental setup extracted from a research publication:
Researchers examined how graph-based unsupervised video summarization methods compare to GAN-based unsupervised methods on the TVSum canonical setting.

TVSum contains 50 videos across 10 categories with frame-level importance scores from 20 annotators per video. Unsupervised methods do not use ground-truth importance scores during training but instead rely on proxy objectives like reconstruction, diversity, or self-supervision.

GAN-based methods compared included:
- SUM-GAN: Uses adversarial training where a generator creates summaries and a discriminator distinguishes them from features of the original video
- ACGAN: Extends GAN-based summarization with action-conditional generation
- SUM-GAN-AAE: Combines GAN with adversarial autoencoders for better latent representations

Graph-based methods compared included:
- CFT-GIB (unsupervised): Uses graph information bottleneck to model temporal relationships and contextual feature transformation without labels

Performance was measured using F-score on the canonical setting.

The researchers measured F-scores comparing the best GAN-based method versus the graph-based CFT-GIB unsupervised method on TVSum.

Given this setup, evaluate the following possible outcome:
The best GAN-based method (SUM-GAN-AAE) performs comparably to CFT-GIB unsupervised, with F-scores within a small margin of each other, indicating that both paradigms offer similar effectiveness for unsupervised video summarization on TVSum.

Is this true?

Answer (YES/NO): NO